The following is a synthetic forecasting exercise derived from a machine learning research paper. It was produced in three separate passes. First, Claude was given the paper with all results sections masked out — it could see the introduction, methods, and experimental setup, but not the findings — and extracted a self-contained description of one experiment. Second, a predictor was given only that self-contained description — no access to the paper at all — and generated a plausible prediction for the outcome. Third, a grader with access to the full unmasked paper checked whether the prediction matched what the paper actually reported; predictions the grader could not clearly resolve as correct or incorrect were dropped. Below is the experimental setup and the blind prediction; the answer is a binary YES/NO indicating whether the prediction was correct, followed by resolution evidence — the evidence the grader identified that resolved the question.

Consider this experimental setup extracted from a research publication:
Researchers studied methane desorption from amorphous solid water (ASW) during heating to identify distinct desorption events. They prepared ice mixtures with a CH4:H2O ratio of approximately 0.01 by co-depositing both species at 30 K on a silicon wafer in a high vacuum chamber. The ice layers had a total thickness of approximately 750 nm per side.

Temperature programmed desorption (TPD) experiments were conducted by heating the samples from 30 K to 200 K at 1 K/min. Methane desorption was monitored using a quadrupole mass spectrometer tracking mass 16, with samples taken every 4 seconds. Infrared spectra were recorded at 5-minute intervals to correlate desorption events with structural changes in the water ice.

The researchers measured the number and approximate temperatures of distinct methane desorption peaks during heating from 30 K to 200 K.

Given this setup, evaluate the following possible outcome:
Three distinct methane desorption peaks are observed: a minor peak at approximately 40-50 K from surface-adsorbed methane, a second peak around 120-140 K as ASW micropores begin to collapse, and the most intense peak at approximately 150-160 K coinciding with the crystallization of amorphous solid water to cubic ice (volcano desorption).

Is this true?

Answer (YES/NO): NO